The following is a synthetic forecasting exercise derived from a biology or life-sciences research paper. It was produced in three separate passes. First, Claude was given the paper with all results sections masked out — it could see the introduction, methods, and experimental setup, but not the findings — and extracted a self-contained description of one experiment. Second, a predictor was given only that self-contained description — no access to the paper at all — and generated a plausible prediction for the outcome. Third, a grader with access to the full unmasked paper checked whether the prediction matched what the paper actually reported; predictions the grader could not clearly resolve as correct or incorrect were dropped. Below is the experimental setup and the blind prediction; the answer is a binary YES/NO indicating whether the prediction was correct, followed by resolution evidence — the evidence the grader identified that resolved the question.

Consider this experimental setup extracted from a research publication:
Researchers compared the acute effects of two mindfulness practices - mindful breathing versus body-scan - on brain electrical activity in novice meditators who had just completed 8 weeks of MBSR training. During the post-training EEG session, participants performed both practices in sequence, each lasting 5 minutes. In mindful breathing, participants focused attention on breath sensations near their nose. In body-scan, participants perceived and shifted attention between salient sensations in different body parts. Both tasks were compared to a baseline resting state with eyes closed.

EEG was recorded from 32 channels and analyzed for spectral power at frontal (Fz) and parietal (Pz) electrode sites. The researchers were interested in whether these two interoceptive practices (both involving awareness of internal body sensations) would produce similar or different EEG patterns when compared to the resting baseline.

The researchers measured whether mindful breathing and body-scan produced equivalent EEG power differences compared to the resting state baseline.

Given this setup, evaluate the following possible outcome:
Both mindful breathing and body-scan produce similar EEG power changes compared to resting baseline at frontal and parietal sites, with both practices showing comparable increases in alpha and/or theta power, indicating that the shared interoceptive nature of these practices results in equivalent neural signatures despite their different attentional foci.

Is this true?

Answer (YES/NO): NO